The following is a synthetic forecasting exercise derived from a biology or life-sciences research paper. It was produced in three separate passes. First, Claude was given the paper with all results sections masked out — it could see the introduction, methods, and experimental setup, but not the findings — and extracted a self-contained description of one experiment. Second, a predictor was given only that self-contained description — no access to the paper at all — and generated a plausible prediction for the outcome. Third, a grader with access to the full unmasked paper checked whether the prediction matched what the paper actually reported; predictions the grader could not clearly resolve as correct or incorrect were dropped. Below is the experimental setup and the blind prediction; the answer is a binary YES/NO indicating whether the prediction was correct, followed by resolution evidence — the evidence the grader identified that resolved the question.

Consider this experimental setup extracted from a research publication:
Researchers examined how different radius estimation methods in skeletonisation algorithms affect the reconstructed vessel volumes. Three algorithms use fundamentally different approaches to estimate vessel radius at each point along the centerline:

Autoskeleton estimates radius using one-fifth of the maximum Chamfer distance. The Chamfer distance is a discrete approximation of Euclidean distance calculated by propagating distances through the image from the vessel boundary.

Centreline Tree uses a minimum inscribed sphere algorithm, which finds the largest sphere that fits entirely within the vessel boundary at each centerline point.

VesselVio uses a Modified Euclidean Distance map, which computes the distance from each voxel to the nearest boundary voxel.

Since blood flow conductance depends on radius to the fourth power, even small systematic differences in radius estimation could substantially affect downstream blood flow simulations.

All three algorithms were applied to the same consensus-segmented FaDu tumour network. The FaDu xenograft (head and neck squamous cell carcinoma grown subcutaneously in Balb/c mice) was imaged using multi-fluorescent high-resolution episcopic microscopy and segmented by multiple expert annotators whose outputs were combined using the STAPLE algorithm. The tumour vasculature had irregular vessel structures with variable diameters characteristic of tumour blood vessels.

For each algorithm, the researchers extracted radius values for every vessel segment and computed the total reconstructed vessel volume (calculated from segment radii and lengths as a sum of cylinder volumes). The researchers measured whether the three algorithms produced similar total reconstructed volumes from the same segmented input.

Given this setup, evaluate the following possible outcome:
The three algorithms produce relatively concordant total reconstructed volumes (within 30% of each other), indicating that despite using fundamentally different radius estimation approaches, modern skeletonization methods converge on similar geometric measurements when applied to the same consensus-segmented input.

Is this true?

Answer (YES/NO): NO